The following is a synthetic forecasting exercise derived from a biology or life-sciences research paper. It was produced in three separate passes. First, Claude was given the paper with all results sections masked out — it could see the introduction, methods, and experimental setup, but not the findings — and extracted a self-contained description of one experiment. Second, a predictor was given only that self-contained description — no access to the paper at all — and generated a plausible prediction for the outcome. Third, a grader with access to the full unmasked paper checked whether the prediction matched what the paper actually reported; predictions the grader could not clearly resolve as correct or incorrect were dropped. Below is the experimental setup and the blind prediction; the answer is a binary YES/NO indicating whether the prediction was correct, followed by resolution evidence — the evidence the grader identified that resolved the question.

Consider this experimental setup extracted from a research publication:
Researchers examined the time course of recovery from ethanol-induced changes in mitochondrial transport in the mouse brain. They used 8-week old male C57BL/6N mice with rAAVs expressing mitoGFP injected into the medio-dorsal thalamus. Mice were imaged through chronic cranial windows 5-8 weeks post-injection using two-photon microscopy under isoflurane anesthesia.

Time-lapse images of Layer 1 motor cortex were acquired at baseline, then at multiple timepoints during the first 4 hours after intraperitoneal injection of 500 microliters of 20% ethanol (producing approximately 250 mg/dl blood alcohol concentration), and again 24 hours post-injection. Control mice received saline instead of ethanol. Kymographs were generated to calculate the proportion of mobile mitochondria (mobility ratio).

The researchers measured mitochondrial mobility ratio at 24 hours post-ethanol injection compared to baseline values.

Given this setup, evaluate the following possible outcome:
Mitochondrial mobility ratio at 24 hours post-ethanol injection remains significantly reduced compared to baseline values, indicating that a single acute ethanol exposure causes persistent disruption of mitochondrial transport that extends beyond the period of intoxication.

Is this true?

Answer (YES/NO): NO